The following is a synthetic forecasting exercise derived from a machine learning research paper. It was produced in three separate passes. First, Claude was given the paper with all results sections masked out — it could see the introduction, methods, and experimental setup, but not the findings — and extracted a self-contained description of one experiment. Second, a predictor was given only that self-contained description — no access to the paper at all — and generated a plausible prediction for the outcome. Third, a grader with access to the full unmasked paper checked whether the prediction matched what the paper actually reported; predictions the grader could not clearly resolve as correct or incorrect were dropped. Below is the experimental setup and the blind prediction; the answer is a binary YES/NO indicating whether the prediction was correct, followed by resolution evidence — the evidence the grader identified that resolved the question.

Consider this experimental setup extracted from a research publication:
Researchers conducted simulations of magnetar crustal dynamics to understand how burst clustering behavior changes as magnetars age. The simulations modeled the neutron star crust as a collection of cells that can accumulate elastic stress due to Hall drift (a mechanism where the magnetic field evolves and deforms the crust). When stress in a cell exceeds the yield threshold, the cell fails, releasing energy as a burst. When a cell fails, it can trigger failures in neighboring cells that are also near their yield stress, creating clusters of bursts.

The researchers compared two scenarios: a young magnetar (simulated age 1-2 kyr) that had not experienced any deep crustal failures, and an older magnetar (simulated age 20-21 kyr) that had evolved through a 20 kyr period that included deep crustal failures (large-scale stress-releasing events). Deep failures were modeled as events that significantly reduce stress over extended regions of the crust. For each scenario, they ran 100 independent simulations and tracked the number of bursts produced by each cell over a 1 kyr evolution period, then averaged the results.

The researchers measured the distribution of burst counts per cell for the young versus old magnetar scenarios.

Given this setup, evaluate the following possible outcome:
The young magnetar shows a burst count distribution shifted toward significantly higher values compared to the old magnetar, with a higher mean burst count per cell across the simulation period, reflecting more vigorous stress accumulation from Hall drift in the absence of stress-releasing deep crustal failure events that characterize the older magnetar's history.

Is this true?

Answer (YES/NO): YES